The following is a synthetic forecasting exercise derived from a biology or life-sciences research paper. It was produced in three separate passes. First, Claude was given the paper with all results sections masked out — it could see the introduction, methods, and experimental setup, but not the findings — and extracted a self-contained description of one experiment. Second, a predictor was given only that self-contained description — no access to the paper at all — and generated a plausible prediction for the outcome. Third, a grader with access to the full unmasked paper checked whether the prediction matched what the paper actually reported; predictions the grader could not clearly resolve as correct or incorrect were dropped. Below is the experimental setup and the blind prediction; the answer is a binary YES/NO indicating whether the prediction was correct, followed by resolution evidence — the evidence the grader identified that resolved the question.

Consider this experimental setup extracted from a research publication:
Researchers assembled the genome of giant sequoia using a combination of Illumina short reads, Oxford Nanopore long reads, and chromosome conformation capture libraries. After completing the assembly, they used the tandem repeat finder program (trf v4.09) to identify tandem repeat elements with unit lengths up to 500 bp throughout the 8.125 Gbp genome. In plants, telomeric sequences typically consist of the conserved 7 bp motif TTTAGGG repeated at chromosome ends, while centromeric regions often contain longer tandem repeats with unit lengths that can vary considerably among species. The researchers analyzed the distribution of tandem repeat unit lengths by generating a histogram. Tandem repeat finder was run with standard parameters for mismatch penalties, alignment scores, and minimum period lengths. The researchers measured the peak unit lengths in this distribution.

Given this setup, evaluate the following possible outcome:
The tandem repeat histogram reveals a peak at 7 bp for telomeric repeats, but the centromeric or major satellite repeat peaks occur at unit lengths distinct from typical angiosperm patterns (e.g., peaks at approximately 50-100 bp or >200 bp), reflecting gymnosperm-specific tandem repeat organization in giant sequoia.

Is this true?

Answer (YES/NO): NO